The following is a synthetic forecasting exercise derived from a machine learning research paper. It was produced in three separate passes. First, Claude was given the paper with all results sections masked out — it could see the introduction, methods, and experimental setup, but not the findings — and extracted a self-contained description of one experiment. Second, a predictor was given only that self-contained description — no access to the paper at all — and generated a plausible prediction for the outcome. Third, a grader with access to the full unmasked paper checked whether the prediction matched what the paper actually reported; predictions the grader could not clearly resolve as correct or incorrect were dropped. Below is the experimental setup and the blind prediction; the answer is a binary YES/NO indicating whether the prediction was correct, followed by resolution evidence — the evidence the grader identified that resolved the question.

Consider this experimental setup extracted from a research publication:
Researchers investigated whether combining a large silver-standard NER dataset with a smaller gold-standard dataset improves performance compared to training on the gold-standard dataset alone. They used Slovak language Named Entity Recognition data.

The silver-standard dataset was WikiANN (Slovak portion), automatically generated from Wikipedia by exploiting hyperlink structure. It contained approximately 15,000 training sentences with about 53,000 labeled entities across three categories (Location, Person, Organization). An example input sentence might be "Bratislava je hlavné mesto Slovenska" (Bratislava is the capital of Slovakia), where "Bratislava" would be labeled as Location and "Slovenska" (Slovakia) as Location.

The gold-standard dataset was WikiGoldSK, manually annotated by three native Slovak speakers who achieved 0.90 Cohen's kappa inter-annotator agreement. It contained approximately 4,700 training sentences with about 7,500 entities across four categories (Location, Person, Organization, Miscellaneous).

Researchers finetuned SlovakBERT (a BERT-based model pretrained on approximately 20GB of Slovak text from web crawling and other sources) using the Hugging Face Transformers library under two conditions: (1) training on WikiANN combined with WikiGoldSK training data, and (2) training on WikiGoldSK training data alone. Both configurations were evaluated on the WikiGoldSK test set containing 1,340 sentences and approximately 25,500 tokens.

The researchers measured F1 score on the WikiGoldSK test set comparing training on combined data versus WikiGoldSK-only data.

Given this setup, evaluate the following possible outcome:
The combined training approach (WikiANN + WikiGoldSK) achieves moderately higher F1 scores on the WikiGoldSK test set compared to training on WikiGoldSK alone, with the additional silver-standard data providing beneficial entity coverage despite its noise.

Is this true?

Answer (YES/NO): NO